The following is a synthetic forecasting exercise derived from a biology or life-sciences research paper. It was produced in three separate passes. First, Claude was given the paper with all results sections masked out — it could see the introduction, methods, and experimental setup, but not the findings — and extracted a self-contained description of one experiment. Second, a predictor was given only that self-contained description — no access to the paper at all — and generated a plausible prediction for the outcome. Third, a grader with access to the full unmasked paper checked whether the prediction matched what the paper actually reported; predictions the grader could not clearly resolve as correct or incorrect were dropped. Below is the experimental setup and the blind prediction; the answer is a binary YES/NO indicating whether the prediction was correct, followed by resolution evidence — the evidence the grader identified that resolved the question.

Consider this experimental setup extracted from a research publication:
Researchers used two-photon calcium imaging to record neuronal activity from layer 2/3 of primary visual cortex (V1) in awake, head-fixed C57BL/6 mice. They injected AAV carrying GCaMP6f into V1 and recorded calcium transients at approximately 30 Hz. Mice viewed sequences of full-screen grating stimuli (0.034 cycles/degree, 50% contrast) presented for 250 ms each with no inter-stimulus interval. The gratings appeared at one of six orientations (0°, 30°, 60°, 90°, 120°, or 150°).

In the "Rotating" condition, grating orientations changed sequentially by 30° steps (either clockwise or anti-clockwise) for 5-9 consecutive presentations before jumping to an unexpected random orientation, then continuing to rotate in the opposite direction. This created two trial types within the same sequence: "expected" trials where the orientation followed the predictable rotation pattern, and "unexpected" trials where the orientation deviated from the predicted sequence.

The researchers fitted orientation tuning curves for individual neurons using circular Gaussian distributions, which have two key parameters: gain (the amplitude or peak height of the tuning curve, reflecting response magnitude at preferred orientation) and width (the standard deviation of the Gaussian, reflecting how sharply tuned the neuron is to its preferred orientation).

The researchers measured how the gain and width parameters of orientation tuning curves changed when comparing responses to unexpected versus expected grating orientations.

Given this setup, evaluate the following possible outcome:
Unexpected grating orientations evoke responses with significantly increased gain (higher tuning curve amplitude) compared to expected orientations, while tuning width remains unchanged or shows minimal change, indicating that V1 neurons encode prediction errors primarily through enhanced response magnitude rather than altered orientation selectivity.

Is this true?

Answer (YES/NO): YES